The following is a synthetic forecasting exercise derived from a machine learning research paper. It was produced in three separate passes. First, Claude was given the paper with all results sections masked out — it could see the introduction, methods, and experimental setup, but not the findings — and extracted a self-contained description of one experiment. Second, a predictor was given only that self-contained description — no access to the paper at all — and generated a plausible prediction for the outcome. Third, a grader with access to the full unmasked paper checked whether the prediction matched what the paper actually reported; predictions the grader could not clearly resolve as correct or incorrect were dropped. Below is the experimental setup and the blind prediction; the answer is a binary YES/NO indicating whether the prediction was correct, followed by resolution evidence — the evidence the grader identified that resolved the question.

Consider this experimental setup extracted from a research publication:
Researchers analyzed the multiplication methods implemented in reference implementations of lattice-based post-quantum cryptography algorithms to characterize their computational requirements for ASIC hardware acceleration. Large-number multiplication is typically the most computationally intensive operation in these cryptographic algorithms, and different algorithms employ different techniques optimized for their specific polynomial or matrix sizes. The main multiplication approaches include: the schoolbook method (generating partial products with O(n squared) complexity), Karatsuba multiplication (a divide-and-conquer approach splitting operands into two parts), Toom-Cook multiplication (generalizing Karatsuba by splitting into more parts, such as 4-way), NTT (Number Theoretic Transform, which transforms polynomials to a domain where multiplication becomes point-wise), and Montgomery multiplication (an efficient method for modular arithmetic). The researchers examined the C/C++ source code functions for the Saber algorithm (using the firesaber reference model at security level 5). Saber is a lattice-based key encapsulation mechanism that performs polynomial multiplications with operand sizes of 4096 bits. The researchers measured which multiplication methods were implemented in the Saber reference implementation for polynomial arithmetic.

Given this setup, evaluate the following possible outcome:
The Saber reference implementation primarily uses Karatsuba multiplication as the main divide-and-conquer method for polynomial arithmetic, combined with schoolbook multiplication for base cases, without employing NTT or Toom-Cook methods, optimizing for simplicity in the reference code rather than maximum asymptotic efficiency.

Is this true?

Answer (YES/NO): NO